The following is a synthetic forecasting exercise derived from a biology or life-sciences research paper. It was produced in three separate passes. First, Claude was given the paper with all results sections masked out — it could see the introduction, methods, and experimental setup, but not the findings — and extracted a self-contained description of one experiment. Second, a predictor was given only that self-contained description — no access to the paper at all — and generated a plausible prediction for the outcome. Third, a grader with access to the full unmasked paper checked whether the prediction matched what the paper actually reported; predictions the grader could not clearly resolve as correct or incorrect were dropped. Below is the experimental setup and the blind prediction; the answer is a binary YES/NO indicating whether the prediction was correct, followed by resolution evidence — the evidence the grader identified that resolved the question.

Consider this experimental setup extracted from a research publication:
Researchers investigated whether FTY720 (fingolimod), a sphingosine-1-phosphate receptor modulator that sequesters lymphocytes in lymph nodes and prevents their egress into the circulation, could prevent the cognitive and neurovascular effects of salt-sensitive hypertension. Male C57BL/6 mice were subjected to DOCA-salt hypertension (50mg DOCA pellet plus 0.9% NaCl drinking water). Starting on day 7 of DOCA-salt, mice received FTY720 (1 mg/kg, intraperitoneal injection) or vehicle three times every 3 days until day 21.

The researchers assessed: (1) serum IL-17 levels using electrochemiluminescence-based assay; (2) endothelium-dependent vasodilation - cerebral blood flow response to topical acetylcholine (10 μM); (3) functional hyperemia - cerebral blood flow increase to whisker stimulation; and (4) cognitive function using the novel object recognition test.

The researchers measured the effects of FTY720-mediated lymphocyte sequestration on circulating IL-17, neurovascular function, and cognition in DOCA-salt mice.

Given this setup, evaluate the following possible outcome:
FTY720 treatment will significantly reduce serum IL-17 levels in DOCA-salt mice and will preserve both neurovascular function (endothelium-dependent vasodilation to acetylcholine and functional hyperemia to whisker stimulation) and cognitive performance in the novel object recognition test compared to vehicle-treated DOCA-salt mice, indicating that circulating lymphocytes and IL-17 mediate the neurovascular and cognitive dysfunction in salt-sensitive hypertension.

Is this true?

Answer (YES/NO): NO